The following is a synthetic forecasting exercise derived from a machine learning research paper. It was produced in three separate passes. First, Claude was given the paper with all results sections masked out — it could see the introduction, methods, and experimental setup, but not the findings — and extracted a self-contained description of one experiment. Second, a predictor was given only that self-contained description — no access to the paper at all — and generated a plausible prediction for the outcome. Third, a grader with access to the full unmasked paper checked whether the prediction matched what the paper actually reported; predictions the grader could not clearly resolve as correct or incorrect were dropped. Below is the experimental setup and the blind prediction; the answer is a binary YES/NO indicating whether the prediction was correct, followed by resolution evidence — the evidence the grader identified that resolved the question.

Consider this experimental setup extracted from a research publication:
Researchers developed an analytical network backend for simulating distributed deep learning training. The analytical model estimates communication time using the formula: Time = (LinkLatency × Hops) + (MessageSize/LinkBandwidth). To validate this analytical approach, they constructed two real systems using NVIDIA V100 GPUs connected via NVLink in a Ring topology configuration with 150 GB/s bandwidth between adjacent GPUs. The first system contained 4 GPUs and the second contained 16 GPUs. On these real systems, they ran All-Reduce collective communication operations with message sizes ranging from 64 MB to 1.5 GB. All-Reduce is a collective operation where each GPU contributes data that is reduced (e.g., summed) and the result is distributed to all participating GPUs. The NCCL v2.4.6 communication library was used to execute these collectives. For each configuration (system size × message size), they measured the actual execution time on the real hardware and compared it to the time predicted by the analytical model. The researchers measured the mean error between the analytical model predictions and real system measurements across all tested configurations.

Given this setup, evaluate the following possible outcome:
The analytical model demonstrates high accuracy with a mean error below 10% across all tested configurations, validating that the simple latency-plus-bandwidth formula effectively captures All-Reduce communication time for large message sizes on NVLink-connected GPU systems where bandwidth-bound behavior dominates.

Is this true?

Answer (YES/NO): YES